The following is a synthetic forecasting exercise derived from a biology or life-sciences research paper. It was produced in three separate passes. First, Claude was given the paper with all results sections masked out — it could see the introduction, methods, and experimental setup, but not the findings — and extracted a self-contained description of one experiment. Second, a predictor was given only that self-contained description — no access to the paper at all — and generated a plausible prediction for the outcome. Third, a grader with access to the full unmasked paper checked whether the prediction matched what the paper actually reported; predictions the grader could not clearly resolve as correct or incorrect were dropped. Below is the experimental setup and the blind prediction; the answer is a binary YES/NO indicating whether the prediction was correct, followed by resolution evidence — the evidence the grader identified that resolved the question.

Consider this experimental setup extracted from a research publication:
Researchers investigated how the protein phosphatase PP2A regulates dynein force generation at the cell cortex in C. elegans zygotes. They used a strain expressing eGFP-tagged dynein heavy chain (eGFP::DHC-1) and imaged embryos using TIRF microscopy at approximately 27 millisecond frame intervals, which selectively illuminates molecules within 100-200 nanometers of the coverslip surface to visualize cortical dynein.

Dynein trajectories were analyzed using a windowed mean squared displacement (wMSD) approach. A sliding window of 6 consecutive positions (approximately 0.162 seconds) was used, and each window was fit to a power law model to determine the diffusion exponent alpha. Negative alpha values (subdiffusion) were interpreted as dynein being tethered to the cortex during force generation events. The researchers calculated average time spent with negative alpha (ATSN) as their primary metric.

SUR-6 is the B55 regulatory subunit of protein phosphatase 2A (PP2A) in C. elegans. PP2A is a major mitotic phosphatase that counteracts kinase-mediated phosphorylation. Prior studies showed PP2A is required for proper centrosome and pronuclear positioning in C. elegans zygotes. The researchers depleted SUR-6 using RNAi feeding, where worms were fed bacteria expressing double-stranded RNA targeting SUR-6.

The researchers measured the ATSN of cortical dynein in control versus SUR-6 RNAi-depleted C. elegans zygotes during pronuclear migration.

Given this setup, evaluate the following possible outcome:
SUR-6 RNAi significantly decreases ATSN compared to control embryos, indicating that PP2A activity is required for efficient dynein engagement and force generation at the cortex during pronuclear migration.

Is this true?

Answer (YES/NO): NO